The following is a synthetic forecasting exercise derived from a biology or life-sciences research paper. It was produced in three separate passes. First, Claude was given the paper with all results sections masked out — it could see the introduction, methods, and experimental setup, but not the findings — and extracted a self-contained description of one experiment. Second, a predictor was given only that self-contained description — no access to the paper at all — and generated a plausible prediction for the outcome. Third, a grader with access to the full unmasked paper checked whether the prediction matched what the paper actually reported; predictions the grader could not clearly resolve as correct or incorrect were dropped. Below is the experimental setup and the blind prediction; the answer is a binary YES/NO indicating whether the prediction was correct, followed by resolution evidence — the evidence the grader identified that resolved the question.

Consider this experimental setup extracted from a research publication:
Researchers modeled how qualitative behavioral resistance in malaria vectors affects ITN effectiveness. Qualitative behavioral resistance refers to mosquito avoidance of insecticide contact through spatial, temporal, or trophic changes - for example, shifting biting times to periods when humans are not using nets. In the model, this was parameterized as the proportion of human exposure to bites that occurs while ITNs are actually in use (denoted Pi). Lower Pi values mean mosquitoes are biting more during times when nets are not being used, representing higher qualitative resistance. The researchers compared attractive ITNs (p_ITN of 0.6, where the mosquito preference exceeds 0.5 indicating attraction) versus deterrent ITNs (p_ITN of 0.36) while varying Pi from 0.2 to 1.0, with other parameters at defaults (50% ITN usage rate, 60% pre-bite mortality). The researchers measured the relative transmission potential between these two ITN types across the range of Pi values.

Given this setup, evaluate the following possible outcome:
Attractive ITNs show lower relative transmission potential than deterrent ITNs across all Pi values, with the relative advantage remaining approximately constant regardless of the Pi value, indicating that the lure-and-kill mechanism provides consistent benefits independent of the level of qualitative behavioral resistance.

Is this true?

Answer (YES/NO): NO